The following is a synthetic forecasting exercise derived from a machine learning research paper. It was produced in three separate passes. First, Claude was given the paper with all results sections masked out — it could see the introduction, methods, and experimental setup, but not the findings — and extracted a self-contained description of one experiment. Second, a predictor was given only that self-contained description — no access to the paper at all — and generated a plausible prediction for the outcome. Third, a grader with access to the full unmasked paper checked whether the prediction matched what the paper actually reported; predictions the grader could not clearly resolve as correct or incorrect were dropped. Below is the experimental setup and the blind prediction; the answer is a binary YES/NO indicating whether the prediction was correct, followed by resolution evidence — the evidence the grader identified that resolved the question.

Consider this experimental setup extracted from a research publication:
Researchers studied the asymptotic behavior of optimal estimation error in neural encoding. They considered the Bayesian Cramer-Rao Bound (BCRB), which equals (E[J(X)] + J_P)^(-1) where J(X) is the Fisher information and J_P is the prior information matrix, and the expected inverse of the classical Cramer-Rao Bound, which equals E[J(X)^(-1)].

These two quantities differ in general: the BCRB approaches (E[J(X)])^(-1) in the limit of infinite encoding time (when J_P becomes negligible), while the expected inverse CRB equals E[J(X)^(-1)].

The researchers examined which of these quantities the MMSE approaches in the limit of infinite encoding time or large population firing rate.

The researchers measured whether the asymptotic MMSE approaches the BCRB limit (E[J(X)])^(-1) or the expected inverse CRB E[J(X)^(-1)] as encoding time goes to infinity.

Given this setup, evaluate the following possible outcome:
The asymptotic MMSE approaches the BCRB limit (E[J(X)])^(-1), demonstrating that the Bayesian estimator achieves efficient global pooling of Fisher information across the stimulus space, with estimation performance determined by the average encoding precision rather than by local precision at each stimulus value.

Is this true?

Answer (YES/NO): NO